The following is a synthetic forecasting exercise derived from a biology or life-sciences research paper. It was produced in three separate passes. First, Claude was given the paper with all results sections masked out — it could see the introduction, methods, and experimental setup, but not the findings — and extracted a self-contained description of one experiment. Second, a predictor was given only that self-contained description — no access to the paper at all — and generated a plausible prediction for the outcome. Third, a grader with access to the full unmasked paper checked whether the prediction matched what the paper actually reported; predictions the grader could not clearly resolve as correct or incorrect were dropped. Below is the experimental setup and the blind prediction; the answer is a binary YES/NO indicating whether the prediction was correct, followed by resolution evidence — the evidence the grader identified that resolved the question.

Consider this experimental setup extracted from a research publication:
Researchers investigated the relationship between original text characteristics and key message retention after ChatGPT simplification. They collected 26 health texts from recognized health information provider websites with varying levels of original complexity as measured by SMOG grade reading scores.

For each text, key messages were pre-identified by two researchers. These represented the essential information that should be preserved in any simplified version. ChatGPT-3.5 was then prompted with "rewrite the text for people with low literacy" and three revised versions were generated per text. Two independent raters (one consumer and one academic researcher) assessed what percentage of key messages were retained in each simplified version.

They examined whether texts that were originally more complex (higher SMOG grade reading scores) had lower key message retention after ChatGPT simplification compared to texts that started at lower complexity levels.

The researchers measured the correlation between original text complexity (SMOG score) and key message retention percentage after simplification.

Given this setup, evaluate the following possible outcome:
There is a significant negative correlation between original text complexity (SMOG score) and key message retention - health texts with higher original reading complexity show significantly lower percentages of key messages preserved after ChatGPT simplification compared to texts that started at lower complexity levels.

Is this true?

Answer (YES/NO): NO